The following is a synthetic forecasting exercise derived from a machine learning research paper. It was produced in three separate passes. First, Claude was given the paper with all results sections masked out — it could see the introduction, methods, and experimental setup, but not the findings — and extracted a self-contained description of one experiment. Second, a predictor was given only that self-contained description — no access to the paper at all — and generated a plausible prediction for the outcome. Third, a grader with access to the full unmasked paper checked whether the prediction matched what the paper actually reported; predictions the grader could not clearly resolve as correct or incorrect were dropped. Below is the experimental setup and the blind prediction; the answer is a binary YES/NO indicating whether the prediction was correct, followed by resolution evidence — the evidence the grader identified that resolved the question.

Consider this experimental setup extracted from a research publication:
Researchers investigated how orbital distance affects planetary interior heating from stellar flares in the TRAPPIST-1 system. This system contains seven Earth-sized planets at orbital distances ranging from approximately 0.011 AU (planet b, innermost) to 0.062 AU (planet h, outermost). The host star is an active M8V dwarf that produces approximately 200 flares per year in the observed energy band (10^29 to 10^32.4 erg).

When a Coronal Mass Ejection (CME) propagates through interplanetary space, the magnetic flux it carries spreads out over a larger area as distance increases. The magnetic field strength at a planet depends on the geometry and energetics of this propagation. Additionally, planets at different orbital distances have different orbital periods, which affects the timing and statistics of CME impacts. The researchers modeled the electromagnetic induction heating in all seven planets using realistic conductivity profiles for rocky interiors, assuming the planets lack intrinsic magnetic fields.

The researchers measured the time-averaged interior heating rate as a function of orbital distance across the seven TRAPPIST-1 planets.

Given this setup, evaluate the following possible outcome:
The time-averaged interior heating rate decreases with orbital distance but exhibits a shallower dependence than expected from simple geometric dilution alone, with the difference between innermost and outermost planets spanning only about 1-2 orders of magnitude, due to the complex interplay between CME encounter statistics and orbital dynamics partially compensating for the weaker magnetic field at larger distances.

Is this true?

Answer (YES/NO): NO